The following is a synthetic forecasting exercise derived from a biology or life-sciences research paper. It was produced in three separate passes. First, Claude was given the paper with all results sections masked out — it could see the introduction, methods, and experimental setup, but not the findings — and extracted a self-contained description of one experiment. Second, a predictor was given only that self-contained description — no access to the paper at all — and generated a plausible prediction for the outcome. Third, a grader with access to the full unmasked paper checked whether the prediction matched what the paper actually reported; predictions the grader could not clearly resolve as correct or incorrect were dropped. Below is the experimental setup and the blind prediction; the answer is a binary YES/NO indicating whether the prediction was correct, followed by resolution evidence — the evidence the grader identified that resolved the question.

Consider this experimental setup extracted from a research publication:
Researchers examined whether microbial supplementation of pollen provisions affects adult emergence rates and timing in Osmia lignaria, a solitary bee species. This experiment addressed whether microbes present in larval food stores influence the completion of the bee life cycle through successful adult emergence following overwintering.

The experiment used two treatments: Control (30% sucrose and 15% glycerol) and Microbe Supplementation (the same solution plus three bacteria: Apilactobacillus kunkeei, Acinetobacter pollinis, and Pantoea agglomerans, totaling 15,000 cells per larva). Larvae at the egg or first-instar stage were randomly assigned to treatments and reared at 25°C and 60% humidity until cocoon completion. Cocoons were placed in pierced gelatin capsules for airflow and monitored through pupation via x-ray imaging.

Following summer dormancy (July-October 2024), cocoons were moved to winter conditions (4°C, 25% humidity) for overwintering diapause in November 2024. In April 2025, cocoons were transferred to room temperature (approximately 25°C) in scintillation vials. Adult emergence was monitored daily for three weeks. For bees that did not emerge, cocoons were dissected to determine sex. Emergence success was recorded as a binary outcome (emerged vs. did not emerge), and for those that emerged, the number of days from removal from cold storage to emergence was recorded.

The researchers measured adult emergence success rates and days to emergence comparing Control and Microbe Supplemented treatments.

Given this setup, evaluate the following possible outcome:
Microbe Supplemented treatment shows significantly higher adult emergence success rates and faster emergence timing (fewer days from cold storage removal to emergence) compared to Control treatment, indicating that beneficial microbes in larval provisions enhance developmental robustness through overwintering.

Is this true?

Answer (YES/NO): NO